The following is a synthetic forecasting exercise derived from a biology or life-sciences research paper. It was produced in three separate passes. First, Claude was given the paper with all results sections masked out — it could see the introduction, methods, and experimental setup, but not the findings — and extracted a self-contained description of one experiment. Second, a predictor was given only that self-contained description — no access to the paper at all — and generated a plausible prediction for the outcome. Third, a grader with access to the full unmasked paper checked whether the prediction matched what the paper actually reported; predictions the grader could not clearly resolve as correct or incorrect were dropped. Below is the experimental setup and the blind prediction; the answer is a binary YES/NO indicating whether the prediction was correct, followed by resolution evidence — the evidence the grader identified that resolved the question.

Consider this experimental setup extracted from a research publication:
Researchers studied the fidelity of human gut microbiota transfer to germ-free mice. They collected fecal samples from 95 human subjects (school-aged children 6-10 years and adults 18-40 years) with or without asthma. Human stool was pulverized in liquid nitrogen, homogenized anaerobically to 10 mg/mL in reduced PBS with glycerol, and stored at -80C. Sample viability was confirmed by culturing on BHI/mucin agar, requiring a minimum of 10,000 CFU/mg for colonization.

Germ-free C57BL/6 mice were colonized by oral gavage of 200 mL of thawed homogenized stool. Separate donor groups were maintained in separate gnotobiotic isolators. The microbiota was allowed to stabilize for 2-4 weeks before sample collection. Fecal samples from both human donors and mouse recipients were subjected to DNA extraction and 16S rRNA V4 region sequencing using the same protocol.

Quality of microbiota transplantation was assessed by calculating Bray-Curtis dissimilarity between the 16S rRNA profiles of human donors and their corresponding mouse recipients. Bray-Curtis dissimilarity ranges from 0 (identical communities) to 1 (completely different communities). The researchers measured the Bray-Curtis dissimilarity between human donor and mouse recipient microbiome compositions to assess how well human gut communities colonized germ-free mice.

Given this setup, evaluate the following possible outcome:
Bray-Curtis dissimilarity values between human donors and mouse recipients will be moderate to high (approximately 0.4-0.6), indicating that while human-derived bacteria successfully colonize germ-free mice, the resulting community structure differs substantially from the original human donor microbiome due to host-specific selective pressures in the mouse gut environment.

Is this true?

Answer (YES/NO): NO